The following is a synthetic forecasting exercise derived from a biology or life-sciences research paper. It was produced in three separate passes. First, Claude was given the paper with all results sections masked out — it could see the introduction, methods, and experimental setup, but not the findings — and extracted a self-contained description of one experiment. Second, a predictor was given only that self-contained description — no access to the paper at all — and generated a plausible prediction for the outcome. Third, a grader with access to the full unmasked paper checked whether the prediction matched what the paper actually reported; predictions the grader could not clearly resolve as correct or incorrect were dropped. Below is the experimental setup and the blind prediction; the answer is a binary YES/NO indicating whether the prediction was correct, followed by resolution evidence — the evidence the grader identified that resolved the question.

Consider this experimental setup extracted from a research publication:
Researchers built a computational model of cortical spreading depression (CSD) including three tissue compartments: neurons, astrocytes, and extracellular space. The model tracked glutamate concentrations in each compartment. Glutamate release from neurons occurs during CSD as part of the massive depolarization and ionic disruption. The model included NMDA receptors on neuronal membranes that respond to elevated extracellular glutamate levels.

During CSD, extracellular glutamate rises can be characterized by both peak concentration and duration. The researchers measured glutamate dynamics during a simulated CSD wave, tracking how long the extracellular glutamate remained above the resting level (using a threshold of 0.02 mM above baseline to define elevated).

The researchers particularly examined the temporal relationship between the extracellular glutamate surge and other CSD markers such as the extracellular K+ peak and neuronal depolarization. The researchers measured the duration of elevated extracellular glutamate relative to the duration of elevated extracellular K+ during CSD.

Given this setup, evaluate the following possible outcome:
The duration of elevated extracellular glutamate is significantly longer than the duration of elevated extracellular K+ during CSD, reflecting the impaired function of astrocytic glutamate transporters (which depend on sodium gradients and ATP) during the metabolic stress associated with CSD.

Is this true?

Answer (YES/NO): NO